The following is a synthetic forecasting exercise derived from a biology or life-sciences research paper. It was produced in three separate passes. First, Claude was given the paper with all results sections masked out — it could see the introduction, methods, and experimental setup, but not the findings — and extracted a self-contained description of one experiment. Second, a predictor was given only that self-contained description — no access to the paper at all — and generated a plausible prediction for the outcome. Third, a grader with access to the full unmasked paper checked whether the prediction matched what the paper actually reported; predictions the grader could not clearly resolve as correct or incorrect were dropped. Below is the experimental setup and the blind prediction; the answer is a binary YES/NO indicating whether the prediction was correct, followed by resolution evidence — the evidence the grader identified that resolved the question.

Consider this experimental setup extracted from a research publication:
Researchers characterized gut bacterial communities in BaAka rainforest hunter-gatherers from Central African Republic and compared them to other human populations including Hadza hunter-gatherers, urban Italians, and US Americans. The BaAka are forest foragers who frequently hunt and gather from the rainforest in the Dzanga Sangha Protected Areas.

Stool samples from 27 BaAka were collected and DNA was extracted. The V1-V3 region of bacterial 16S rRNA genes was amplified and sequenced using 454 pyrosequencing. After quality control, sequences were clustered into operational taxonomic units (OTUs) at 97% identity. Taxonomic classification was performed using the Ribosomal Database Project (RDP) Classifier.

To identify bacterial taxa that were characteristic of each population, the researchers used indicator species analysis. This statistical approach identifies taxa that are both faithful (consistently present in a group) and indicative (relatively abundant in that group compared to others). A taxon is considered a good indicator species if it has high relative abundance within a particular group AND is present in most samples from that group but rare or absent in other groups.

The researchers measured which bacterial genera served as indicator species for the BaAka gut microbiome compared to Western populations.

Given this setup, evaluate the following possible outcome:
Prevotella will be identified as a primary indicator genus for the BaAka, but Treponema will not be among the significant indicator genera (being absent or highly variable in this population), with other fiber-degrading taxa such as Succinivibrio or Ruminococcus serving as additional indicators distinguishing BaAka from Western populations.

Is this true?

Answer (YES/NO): NO